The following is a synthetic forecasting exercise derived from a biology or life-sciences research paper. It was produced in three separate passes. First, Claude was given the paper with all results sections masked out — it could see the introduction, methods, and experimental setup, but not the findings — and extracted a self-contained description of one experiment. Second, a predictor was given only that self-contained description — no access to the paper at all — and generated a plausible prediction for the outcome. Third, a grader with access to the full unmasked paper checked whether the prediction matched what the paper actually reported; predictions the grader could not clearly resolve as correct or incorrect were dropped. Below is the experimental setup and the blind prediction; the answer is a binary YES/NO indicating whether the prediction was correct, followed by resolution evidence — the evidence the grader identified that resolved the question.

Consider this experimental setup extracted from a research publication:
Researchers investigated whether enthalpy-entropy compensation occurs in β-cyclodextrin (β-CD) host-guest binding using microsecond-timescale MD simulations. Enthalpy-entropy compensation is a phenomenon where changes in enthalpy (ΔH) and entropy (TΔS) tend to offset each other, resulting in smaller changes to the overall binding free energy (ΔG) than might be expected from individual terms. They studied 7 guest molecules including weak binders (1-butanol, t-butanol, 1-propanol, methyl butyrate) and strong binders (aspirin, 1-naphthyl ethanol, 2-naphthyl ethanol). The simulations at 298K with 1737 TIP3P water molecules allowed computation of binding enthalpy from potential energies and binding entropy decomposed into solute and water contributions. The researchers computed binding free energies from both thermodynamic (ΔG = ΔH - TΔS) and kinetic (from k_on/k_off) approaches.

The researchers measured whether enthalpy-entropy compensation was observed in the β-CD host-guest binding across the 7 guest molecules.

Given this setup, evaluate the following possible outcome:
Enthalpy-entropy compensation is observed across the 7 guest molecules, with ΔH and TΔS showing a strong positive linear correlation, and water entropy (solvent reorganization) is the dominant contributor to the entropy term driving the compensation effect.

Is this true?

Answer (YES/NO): NO